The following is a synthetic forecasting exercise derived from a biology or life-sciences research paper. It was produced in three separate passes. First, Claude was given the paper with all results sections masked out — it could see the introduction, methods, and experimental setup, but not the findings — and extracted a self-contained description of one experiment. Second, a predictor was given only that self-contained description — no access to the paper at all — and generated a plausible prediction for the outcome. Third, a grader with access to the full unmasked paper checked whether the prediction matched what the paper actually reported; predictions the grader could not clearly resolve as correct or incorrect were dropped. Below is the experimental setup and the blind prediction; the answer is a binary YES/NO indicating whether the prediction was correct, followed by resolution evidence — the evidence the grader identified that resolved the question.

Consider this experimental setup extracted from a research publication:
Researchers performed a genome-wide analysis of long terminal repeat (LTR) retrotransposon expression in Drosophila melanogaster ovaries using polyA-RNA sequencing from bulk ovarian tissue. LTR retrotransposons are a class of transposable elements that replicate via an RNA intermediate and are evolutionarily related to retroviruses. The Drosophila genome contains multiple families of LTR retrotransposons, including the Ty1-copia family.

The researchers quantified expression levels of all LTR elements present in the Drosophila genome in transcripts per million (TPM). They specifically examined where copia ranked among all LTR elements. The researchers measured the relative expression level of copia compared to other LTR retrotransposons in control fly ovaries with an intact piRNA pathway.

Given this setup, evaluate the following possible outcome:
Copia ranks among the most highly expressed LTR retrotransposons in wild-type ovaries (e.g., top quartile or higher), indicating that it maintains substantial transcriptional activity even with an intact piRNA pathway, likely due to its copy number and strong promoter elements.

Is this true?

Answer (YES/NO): YES